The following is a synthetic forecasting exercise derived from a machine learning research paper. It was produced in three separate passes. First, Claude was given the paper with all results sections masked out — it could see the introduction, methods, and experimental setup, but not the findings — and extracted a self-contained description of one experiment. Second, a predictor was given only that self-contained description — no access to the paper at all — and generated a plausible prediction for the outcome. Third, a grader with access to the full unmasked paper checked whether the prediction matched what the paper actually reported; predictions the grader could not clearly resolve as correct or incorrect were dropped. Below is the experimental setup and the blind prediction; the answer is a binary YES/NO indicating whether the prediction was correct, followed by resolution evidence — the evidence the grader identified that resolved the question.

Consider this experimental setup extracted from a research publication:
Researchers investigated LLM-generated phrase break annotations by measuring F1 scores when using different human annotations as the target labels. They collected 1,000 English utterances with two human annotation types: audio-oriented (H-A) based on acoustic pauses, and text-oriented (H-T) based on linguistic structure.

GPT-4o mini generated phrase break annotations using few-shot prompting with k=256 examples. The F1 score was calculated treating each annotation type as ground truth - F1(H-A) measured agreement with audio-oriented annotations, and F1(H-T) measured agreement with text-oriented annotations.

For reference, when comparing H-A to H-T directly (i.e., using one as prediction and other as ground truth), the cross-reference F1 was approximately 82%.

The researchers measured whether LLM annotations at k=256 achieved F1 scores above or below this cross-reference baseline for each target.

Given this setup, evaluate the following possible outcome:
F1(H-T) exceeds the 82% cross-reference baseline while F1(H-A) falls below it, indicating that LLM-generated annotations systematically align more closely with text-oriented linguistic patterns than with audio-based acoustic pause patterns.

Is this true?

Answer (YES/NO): YES